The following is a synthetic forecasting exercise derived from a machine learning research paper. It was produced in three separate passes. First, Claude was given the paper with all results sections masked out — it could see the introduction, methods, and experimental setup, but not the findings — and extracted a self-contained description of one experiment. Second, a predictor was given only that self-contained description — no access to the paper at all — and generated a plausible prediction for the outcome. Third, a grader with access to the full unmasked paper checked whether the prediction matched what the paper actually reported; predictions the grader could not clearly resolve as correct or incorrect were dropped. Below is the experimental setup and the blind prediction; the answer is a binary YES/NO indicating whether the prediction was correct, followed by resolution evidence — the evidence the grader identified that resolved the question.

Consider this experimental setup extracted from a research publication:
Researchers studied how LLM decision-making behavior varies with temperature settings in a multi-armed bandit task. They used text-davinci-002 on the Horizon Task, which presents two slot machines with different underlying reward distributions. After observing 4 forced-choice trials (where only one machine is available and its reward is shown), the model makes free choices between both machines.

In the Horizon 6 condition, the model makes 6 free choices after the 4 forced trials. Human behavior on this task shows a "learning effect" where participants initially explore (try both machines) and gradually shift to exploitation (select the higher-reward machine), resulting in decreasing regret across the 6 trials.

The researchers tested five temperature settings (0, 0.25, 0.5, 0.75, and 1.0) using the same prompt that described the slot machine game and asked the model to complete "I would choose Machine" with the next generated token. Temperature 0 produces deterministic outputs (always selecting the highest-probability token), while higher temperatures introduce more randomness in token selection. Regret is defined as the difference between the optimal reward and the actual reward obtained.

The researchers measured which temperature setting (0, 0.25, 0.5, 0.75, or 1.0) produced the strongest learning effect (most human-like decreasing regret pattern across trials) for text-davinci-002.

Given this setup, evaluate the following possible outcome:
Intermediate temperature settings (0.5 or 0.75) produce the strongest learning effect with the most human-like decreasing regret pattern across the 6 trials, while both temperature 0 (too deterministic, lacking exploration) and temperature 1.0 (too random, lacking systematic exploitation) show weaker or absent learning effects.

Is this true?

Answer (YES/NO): NO